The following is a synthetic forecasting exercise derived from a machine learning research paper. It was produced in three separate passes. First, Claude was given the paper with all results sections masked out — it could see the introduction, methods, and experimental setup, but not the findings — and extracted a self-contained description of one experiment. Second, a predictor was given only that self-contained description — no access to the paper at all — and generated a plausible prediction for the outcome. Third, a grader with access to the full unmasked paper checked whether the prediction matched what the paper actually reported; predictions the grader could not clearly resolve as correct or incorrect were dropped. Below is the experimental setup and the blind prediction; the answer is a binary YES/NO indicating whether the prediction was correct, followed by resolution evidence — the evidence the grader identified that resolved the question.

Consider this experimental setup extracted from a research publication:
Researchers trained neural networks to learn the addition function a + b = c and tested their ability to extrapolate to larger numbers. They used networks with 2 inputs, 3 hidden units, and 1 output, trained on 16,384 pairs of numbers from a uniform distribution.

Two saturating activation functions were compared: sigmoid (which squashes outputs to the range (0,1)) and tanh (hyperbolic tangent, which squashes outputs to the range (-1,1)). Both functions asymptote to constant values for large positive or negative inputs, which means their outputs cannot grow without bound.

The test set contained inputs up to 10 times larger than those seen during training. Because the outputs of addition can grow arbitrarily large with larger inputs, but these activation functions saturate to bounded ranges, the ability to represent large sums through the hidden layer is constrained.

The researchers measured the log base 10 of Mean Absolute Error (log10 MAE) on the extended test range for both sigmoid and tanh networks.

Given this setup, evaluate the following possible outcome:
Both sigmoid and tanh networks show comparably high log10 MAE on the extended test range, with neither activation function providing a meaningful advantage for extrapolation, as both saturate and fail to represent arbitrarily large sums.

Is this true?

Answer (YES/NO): NO